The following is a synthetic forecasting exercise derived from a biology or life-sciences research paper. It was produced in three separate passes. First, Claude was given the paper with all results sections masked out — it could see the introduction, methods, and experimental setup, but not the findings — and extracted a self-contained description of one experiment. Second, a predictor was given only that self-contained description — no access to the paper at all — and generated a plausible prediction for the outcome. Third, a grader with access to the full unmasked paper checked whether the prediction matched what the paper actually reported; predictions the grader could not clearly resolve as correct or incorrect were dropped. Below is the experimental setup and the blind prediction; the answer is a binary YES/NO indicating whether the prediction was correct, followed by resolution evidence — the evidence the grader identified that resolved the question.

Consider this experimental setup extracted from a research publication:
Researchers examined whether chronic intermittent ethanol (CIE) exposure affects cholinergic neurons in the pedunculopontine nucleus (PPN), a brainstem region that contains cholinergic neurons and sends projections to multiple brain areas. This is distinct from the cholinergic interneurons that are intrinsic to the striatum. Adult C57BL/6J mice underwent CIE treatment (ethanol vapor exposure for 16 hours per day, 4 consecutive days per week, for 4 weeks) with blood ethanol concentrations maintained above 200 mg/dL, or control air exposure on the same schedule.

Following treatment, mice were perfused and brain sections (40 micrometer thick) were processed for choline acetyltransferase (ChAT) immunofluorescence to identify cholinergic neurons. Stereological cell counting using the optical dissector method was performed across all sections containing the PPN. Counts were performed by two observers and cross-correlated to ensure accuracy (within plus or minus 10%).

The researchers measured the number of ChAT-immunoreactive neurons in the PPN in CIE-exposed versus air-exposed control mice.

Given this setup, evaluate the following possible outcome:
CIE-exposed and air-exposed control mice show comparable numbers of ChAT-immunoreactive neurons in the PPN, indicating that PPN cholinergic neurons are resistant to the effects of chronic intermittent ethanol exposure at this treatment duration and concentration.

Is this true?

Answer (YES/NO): YES